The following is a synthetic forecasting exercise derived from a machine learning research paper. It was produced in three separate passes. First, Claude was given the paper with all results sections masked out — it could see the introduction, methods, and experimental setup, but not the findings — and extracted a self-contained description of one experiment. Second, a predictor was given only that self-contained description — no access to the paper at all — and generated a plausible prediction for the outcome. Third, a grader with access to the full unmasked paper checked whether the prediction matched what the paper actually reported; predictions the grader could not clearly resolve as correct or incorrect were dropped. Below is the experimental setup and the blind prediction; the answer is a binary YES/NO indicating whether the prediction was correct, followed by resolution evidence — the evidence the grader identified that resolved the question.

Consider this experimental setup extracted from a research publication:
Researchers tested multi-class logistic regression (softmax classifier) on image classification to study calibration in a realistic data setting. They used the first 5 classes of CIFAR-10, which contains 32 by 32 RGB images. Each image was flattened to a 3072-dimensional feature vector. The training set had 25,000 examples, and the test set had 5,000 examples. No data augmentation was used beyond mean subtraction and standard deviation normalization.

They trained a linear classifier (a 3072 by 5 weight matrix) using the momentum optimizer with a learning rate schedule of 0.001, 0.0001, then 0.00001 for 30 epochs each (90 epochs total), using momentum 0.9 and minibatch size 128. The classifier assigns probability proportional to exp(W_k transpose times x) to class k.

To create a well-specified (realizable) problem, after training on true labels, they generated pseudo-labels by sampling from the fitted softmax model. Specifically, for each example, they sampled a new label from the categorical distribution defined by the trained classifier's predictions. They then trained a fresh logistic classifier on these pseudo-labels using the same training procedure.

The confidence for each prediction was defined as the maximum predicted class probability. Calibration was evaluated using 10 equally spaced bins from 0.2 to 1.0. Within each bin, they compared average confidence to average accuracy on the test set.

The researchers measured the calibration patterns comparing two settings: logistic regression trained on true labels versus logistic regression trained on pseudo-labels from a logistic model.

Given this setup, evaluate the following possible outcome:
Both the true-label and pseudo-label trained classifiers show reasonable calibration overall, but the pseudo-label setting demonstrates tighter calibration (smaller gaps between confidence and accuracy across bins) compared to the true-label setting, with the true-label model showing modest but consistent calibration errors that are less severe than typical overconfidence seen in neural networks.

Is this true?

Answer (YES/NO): NO